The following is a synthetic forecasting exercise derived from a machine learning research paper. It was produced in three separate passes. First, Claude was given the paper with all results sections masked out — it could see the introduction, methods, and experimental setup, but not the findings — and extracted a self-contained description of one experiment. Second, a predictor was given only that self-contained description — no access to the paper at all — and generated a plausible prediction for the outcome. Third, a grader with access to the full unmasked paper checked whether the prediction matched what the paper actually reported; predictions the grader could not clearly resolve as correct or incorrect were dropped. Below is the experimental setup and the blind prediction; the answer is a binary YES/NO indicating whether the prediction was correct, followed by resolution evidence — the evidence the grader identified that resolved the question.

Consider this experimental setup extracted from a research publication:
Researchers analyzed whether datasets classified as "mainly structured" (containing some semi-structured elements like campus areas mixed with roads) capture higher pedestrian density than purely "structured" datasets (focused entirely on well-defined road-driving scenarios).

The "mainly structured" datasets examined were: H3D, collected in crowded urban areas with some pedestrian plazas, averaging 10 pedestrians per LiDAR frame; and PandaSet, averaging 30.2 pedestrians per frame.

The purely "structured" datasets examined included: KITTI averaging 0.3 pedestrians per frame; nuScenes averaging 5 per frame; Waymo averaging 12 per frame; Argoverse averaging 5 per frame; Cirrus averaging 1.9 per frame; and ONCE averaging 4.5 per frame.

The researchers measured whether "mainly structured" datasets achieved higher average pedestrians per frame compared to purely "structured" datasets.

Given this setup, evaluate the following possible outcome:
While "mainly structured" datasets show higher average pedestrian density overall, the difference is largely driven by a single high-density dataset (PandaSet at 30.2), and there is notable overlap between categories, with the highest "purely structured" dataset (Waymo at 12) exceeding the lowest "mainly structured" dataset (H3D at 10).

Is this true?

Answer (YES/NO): YES